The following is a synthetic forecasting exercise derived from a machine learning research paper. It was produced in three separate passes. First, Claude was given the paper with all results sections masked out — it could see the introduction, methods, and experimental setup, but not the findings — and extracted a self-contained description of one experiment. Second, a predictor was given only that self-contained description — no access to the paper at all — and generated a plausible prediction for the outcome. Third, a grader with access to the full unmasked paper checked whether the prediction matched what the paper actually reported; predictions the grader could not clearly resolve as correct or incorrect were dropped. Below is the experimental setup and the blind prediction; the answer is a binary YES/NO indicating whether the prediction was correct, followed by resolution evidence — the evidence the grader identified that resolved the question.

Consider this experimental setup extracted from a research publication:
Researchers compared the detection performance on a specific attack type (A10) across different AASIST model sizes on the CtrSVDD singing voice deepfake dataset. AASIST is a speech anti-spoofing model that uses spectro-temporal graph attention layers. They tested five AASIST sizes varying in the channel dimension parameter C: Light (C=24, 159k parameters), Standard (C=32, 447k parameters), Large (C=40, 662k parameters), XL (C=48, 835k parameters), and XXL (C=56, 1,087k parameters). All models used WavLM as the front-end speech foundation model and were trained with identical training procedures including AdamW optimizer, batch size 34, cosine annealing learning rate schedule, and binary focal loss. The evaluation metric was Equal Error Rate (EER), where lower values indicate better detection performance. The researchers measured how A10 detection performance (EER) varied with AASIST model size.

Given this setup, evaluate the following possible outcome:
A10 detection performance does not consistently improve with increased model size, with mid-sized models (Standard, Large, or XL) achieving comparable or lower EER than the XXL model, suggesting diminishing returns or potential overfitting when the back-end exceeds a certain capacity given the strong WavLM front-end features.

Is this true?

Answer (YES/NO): NO